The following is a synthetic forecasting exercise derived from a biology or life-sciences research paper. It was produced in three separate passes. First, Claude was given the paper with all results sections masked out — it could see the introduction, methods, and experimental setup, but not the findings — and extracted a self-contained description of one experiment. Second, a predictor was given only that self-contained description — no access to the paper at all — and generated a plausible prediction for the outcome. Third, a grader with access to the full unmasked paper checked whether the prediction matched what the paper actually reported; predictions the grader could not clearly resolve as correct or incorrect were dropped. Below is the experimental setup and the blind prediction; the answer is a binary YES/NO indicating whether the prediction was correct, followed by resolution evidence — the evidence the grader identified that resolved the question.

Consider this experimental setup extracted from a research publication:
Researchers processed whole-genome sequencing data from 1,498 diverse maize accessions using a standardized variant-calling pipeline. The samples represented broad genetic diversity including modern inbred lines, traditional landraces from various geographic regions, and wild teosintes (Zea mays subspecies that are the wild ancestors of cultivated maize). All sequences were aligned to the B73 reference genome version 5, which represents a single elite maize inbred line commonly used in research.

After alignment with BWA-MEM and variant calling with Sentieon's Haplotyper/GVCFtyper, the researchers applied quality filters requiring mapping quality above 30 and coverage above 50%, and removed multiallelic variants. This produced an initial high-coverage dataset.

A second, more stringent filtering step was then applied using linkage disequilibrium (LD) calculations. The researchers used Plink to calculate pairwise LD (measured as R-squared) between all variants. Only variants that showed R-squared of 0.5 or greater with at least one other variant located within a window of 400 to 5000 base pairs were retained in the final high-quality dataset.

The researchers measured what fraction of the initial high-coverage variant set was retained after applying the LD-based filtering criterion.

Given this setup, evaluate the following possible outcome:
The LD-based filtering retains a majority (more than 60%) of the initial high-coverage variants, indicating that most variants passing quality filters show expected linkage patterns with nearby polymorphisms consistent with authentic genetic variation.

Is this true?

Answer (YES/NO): NO